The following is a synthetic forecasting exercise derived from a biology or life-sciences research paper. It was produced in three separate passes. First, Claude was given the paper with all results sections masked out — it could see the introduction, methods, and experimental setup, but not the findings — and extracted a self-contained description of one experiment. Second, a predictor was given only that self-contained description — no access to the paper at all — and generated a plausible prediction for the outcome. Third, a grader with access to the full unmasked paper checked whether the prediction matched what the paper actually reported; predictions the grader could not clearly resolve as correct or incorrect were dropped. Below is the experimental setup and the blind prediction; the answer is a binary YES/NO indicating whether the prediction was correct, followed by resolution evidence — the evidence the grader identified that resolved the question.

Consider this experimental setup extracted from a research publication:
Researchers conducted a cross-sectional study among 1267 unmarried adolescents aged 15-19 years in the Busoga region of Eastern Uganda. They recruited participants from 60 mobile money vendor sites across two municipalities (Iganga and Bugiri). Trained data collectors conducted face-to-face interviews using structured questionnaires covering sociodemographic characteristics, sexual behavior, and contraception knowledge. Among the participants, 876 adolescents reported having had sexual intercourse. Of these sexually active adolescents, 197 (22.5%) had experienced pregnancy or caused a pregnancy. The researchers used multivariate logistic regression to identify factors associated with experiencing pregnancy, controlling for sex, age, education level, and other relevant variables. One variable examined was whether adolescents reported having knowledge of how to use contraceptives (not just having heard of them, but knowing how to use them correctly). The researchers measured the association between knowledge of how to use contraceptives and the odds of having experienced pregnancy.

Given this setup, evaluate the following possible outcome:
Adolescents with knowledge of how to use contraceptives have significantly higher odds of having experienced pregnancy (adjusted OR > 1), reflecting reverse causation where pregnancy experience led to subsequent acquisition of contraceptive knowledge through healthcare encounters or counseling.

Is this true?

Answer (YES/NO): YES